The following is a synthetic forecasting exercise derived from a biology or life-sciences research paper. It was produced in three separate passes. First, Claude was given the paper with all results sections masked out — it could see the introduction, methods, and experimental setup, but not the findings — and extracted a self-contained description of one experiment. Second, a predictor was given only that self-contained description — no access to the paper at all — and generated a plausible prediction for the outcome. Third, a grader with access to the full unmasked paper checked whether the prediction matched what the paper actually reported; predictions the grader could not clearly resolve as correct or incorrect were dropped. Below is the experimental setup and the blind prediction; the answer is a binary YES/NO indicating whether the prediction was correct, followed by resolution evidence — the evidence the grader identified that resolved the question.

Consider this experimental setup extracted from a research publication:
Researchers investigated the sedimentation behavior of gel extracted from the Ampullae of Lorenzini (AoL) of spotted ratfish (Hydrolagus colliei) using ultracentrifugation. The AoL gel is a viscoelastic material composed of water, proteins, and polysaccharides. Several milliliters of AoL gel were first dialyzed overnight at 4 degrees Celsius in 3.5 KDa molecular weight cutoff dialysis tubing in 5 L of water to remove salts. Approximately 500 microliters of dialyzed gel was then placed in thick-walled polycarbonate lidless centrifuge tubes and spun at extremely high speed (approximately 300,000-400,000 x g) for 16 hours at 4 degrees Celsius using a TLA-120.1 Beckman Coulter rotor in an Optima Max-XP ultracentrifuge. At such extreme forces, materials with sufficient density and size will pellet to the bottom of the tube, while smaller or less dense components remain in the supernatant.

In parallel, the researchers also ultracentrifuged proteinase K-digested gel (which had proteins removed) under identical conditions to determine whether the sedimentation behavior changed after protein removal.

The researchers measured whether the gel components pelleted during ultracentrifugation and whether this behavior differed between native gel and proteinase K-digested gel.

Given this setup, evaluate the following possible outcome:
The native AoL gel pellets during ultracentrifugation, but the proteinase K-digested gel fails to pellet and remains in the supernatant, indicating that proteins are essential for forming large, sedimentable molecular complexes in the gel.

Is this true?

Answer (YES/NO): NO